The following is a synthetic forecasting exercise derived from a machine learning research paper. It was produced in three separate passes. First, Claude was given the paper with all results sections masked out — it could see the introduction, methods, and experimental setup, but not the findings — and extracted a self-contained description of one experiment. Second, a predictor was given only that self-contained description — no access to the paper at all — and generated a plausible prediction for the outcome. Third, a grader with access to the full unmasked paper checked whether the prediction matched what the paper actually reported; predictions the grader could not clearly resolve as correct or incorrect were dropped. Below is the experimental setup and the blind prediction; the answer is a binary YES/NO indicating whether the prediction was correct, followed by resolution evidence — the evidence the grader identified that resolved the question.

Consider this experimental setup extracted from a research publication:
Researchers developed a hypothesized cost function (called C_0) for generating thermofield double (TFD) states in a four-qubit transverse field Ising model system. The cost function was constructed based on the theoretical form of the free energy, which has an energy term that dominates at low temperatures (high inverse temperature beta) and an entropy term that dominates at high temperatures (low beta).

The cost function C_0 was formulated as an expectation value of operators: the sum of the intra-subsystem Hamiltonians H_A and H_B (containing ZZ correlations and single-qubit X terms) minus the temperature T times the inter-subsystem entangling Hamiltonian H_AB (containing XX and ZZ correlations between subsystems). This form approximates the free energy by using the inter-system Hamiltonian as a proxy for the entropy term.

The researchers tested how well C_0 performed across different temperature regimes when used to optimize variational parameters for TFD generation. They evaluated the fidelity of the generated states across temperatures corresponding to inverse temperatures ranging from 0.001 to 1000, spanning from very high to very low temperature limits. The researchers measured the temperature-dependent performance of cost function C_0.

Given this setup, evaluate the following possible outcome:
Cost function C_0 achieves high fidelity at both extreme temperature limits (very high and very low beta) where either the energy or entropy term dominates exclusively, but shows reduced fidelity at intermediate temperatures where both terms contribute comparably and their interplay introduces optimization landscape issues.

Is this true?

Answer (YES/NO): YES